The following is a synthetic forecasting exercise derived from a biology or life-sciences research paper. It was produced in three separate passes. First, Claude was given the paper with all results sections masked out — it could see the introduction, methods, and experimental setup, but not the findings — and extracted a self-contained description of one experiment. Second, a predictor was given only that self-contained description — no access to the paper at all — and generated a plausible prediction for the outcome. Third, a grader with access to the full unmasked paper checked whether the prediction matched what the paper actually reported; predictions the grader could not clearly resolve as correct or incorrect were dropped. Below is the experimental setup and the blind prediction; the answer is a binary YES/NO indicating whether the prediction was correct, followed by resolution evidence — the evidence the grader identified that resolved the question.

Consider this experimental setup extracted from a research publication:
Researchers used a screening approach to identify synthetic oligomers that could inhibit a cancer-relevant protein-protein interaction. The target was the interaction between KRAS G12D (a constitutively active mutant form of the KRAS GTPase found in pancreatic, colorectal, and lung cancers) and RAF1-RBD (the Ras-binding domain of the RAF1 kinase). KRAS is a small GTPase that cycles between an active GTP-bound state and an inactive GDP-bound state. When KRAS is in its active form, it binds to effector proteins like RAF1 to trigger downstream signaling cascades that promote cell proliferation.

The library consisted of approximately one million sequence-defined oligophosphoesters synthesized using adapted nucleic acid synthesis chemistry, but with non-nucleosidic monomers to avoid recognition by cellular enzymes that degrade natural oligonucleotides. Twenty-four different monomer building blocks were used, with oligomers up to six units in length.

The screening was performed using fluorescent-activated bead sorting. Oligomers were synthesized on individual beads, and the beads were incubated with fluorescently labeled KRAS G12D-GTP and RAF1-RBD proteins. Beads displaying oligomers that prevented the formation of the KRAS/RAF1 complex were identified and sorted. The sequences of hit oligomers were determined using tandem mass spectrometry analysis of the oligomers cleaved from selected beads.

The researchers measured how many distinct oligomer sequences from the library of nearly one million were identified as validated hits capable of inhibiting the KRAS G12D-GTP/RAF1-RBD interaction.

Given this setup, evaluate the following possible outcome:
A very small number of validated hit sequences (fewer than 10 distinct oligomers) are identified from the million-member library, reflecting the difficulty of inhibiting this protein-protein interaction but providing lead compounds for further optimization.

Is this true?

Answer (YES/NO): YES